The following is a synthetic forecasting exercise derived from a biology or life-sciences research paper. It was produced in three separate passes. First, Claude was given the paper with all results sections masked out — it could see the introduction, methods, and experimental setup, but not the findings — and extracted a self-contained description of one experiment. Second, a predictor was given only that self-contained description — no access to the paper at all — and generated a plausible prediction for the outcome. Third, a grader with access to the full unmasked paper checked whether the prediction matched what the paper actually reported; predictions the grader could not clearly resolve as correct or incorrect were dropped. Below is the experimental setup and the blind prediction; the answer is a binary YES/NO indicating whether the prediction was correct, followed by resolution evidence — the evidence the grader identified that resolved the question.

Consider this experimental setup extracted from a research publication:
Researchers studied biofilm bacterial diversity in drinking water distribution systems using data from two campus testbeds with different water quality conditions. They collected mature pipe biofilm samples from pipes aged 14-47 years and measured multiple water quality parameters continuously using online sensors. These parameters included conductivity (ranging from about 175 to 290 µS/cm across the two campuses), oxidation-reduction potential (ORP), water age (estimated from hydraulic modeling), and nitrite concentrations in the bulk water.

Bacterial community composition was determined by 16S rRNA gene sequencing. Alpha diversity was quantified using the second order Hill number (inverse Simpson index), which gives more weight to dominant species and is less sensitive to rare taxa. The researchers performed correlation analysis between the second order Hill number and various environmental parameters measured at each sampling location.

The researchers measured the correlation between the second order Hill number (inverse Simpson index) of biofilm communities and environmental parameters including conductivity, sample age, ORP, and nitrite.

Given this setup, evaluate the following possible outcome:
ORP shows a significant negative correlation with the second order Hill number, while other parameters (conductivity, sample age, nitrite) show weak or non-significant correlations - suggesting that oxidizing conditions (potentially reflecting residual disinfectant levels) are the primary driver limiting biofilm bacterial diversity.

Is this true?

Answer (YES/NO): NO